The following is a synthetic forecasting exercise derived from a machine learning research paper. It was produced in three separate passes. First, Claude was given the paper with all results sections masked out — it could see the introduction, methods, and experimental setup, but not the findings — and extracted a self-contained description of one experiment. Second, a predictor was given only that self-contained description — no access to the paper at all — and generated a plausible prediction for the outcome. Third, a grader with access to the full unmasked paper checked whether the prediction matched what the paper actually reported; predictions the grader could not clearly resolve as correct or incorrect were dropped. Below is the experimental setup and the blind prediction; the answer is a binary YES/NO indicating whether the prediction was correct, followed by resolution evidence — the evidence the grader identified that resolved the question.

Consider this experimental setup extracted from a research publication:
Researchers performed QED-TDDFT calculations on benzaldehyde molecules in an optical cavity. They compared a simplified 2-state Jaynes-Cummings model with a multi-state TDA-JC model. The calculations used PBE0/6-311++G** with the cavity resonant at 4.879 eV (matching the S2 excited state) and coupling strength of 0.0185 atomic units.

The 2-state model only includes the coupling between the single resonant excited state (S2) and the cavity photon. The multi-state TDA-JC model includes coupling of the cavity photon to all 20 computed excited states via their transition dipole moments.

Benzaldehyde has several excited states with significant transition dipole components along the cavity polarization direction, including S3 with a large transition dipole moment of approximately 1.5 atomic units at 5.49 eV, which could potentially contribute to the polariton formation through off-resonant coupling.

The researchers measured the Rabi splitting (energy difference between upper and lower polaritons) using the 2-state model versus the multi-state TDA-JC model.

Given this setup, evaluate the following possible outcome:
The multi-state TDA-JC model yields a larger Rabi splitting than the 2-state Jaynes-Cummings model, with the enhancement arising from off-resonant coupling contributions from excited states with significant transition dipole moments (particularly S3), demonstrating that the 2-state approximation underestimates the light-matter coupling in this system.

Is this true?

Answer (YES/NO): YES